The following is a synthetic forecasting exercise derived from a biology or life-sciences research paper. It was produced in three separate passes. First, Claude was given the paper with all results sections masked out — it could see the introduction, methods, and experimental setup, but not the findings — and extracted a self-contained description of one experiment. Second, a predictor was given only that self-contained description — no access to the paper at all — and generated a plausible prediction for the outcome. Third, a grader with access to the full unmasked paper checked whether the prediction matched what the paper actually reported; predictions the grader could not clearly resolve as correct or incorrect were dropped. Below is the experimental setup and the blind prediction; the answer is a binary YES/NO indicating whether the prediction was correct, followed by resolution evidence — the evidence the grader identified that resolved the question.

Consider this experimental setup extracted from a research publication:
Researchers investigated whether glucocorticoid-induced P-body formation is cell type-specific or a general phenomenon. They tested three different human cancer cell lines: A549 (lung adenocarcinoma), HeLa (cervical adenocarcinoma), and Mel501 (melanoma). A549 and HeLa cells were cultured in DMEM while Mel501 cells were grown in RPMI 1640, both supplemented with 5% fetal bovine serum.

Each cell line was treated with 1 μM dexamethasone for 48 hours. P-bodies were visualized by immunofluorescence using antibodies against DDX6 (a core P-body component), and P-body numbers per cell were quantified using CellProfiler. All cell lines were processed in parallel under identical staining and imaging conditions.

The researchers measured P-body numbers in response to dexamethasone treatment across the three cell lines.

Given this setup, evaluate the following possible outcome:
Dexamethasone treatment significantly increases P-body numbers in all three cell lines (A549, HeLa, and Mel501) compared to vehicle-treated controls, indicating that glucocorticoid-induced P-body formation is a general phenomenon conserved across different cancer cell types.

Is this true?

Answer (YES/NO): YES